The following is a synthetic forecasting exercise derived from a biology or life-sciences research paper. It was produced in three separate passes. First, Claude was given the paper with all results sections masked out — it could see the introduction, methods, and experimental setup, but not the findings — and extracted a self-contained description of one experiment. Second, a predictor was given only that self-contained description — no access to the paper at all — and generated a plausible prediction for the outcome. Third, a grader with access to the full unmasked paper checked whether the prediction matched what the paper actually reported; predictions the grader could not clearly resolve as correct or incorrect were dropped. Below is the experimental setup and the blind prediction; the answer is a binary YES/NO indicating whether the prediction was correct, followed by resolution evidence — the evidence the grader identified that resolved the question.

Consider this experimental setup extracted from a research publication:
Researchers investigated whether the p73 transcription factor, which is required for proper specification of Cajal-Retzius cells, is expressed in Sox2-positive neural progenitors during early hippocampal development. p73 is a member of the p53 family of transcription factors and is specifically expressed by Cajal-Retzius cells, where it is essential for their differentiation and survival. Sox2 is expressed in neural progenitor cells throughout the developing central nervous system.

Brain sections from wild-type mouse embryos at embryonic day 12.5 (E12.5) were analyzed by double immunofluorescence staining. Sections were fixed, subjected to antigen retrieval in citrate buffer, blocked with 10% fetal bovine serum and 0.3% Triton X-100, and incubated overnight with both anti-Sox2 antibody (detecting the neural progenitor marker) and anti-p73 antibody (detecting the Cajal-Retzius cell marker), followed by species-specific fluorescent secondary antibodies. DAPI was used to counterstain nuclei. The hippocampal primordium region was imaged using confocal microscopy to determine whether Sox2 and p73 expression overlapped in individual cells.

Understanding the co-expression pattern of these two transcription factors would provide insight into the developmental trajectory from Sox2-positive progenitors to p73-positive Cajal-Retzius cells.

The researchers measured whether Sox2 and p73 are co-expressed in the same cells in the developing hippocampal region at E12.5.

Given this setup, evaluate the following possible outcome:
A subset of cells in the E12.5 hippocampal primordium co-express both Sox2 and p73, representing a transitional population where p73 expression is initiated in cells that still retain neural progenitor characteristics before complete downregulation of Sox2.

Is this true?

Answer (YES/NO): NO